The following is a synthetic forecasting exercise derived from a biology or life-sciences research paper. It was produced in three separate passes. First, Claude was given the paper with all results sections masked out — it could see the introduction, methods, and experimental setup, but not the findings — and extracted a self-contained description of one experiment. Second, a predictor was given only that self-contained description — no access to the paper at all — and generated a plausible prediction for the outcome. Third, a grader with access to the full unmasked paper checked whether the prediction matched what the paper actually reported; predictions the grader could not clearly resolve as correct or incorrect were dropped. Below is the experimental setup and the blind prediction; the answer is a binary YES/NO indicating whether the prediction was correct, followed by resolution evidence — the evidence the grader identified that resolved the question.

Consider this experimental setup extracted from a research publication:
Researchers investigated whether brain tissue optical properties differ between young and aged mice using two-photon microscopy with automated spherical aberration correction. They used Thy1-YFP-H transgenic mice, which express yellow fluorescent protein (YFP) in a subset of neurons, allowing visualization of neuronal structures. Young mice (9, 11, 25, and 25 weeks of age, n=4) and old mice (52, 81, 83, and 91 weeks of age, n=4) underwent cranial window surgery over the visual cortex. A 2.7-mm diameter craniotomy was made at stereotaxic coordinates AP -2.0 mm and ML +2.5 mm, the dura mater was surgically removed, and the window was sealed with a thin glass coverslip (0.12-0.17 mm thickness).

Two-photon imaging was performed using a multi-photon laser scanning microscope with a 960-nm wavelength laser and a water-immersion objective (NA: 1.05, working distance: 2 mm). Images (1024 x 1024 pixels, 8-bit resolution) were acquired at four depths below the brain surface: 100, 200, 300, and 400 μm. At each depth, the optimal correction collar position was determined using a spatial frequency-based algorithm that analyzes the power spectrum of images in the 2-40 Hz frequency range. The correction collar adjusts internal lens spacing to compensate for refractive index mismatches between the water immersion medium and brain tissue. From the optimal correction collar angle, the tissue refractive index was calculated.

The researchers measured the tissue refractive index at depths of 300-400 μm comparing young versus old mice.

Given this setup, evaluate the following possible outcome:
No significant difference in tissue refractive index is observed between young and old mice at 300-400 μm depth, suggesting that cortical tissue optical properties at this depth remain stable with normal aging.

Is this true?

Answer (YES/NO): NO